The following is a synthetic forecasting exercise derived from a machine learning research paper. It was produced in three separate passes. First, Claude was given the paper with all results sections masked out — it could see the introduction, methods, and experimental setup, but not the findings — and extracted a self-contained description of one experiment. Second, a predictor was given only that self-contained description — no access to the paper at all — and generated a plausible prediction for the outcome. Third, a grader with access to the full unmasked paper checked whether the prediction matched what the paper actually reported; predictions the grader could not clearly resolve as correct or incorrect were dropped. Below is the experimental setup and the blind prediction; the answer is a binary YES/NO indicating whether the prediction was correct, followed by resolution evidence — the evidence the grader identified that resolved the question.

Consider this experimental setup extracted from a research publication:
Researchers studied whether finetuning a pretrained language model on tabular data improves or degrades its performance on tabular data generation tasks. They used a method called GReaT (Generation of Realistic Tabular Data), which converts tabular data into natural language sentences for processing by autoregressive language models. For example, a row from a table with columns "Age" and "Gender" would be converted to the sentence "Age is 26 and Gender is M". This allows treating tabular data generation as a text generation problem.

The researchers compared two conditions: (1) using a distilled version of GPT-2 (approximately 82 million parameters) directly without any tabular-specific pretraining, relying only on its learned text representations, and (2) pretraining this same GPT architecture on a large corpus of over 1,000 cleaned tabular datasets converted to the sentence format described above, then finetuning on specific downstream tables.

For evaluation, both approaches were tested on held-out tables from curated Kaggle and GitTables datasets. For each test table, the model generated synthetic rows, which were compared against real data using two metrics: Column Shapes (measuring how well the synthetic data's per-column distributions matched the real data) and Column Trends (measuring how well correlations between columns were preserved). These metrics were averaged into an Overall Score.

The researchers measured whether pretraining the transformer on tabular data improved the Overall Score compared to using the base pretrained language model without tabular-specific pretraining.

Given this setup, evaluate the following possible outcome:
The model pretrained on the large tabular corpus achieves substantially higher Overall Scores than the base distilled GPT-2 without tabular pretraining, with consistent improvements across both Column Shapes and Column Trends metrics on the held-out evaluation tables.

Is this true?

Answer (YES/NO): NO